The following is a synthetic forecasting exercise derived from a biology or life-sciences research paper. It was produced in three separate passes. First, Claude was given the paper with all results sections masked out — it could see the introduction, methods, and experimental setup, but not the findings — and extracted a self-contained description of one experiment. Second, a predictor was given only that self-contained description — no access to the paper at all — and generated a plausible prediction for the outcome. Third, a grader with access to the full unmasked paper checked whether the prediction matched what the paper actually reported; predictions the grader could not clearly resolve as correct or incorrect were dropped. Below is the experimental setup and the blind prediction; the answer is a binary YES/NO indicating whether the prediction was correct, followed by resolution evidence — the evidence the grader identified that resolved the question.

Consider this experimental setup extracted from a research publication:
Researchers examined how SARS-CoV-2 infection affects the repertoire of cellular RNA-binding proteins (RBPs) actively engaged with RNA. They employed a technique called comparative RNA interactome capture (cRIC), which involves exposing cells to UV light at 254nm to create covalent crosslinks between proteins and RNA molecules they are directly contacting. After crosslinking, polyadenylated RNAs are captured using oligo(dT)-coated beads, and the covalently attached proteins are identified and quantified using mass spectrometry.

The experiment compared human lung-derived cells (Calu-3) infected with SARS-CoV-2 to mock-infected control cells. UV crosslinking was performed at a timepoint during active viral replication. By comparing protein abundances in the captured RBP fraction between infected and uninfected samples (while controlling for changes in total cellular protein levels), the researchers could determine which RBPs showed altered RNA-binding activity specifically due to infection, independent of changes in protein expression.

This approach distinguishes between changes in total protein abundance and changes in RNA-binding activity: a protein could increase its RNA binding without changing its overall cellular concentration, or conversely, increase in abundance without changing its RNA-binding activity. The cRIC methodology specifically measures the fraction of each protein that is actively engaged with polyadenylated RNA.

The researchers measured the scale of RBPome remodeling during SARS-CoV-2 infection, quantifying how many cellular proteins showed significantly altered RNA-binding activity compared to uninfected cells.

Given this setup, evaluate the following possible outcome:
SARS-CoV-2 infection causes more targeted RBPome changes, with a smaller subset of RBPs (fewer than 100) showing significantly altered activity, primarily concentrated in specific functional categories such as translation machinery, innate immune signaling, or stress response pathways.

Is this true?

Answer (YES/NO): NO